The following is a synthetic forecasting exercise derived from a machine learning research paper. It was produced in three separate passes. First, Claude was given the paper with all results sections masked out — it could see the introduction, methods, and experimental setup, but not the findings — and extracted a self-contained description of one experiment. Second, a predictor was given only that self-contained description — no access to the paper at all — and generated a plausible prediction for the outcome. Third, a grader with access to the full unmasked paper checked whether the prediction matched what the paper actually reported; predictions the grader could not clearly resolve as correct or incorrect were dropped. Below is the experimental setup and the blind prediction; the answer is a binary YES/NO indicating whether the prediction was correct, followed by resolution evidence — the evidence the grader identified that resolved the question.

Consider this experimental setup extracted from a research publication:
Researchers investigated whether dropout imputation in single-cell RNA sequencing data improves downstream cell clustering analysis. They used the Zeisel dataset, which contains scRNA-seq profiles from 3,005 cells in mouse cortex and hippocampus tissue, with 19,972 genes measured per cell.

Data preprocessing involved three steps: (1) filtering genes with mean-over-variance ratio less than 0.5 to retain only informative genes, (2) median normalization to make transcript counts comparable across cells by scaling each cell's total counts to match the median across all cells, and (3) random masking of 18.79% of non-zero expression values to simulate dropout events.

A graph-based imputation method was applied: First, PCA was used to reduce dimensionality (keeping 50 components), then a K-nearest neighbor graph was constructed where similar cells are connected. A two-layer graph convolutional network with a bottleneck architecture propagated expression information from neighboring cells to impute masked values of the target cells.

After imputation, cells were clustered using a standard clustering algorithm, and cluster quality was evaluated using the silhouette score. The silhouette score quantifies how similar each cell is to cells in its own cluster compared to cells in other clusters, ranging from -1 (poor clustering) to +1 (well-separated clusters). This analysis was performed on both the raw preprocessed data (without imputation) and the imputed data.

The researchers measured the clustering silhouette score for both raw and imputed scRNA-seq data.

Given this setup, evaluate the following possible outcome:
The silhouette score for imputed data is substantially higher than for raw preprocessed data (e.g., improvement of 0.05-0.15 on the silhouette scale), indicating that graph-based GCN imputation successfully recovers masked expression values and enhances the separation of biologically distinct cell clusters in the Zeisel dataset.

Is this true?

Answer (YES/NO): YES